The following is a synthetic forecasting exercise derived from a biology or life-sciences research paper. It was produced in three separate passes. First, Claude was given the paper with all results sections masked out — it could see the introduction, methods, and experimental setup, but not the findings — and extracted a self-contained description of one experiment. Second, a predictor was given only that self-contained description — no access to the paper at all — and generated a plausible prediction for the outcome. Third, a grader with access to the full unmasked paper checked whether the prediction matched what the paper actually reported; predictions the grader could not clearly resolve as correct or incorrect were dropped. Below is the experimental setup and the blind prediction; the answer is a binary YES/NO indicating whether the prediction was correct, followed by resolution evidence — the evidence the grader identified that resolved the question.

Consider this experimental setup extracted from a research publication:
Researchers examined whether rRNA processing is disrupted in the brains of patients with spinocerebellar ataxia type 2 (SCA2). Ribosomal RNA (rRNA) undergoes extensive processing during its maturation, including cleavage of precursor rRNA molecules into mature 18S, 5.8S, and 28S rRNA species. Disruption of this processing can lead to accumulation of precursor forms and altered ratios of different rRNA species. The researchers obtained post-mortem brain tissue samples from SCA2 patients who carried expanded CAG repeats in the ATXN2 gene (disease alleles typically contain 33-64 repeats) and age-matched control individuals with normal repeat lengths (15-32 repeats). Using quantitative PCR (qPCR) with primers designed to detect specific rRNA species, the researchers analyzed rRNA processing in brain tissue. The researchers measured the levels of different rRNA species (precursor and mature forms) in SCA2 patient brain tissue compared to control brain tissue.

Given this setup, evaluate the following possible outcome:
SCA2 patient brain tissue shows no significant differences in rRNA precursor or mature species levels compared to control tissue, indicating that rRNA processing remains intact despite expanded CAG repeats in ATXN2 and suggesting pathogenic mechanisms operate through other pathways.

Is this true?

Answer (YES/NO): NO